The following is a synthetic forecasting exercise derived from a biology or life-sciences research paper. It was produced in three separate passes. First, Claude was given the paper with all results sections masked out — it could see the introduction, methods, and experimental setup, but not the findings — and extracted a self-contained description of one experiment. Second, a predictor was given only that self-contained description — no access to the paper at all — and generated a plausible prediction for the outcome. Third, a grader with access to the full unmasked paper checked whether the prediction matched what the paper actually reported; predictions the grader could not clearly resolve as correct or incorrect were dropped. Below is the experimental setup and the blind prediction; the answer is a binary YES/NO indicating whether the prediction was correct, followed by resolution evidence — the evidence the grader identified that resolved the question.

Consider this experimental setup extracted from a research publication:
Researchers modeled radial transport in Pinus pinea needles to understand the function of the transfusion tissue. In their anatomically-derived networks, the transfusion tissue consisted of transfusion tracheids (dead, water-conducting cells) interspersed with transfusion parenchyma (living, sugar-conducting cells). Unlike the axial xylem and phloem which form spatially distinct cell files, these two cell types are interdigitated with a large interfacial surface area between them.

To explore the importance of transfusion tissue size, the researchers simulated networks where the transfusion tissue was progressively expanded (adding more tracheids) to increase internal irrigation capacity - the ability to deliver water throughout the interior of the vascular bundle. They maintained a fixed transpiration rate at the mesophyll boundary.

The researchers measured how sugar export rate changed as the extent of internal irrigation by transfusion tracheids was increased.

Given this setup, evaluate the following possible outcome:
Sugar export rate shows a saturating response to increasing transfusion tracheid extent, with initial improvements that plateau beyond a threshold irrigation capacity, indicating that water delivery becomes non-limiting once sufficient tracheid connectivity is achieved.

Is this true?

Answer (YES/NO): YES